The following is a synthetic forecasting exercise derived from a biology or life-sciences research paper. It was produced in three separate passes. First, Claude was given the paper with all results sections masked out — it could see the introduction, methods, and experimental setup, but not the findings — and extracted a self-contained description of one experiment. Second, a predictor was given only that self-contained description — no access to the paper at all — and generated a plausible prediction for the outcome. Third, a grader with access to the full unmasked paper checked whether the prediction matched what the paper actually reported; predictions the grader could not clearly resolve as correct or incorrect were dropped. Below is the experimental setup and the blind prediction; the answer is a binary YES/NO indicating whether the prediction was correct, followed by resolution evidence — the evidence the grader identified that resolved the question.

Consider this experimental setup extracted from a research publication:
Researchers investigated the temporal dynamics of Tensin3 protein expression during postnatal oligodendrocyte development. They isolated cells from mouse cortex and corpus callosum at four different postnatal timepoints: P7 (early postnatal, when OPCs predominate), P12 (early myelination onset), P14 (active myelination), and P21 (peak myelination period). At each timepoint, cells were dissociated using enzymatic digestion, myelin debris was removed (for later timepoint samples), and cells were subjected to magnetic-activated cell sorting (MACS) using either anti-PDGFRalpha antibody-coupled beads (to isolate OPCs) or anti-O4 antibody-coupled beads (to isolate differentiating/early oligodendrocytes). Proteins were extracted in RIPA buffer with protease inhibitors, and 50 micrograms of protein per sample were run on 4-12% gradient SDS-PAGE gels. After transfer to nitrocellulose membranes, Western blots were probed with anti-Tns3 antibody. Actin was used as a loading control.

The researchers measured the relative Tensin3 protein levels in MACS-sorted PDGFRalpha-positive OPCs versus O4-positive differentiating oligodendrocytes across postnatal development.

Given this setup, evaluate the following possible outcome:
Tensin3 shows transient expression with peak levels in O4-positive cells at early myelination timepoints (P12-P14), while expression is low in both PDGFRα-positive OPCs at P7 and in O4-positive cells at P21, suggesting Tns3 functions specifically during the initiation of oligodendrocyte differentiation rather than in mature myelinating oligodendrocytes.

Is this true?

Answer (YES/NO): NO